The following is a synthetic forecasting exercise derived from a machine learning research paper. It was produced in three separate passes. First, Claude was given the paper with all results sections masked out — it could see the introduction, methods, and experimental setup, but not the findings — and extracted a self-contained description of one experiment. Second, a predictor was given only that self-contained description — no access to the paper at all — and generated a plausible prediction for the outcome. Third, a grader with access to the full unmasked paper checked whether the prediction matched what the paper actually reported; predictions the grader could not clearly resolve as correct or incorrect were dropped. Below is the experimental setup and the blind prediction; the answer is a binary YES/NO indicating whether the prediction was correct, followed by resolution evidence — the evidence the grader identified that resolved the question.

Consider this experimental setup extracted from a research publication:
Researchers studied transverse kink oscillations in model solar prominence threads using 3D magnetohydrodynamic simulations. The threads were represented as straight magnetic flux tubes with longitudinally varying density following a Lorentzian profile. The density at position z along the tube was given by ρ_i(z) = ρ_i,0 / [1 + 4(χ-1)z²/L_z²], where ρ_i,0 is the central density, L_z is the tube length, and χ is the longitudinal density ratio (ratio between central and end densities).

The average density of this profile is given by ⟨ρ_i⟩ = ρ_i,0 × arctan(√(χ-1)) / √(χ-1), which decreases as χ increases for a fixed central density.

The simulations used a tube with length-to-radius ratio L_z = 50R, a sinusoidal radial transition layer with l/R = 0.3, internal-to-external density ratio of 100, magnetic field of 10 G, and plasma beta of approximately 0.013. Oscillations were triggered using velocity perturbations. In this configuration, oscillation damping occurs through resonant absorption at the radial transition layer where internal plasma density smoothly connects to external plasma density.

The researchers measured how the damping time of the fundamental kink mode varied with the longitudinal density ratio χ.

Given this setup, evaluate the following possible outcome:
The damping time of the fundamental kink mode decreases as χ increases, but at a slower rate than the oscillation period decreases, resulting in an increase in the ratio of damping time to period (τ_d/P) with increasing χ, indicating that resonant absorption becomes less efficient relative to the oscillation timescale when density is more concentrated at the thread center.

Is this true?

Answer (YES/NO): YES